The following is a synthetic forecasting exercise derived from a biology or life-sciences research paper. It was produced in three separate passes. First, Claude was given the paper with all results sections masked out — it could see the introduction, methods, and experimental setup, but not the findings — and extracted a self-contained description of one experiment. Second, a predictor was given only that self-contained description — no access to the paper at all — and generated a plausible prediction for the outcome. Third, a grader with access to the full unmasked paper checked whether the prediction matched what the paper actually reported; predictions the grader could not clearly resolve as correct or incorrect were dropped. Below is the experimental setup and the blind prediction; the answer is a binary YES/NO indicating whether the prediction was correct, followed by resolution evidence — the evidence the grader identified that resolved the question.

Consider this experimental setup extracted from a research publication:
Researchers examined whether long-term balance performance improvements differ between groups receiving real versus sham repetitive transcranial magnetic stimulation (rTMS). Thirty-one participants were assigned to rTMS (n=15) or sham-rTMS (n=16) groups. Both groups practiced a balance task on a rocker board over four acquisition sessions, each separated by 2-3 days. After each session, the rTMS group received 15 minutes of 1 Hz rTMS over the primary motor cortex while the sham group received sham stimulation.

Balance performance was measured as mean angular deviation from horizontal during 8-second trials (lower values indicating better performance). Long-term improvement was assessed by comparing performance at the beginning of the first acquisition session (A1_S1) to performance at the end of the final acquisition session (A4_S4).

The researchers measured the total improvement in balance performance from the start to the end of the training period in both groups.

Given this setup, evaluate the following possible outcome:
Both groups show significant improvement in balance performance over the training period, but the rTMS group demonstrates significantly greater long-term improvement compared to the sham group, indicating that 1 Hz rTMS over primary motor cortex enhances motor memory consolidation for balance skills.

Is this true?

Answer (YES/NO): NO